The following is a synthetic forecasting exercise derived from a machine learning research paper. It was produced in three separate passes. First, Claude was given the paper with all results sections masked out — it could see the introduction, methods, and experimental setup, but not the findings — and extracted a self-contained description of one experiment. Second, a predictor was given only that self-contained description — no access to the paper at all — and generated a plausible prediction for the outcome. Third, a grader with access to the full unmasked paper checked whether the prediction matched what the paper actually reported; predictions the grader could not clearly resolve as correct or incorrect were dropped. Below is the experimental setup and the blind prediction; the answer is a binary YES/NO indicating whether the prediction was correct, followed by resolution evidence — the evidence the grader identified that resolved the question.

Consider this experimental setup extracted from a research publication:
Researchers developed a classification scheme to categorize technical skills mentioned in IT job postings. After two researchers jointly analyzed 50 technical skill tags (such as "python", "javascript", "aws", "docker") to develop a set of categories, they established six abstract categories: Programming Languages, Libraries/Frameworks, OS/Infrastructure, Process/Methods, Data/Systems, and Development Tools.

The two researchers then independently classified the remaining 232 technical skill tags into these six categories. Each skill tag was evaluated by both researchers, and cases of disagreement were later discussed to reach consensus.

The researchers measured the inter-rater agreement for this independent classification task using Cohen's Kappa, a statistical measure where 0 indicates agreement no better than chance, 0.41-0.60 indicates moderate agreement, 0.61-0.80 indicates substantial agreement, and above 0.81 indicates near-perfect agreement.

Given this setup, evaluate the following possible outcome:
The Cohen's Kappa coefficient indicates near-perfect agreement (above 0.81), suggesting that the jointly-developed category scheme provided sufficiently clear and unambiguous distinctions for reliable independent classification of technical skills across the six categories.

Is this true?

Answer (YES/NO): YES